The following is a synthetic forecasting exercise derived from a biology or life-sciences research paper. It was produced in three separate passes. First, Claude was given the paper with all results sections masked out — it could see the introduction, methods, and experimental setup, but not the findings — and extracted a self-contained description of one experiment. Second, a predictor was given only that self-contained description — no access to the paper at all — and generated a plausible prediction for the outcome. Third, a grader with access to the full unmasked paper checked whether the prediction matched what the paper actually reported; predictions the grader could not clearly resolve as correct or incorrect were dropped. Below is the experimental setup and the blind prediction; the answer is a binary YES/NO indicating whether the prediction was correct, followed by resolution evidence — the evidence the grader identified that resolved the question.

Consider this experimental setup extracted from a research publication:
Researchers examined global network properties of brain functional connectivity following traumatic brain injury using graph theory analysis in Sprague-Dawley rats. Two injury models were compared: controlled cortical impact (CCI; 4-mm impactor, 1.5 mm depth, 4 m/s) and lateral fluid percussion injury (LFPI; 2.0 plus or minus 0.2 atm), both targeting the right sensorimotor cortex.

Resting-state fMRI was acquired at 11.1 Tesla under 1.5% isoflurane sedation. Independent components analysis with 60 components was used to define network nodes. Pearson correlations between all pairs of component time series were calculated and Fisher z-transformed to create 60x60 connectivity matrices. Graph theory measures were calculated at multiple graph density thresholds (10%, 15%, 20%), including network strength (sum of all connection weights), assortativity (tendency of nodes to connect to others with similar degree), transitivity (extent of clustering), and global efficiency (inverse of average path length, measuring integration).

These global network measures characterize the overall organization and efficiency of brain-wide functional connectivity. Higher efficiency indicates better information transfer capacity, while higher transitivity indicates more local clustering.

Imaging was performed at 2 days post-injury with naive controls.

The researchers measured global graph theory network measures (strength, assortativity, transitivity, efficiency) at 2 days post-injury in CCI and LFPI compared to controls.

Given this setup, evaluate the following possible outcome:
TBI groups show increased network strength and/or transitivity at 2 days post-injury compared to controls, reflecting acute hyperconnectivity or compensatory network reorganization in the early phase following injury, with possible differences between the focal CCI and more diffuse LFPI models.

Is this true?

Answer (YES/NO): NO